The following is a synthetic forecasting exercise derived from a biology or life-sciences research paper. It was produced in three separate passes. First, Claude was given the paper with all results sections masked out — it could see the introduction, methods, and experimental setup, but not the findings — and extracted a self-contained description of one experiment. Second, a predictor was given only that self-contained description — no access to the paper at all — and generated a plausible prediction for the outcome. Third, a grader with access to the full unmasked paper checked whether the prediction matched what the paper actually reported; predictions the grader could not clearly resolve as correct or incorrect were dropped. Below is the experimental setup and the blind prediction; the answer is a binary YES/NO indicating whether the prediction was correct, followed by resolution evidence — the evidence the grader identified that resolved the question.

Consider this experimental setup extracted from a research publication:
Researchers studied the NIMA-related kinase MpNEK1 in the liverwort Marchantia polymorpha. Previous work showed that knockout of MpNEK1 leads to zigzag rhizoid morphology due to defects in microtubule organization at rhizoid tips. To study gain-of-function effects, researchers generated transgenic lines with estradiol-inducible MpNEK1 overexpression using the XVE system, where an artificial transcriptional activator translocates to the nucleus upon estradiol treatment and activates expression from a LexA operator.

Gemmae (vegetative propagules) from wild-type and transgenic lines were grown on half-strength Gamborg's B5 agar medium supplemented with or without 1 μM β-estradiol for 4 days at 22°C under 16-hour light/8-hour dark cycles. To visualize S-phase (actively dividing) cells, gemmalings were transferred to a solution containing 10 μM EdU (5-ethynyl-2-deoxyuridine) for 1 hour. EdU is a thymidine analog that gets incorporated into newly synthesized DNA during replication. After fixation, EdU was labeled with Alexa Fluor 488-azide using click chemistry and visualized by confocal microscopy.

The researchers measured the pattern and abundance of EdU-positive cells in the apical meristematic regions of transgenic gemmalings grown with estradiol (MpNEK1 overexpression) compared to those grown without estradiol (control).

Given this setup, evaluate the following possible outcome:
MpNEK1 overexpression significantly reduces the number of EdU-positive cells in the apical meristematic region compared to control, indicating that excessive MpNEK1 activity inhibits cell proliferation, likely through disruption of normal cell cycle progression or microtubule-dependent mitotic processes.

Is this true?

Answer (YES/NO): YES